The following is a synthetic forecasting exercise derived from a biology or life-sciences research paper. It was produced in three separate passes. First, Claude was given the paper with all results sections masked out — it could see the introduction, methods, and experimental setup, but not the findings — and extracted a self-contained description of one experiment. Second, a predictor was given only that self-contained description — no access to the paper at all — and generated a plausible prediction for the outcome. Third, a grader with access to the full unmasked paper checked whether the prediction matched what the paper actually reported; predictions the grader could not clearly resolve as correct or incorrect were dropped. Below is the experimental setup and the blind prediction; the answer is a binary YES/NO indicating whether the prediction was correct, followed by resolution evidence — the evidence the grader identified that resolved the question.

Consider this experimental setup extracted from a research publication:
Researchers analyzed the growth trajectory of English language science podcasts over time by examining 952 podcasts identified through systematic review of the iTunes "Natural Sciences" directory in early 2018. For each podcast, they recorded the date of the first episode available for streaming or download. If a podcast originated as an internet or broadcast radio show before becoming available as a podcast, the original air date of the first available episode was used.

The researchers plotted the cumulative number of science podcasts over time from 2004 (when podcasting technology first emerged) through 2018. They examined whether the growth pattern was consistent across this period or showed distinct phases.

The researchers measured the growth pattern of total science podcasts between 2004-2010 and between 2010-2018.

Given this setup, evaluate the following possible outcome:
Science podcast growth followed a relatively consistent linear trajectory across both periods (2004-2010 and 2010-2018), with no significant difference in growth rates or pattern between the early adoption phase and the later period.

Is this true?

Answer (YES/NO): NO